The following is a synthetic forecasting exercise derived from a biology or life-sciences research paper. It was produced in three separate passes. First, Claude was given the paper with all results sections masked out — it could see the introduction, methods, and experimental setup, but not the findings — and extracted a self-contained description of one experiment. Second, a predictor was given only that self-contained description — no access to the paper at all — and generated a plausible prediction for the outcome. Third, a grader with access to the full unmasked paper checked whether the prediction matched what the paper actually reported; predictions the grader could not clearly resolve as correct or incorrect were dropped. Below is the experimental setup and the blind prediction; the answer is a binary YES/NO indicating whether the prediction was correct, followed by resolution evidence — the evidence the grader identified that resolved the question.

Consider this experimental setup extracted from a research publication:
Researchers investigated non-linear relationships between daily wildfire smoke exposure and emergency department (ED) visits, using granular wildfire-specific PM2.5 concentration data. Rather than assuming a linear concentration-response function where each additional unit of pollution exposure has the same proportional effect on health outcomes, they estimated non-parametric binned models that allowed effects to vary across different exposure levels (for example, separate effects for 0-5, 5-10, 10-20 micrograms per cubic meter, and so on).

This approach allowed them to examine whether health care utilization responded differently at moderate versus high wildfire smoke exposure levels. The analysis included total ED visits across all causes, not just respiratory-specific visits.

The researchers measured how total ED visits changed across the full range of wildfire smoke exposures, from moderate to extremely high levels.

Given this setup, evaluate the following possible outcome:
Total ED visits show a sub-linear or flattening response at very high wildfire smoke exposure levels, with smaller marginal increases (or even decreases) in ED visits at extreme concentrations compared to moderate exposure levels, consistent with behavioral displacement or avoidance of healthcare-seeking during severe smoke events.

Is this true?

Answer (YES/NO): YES